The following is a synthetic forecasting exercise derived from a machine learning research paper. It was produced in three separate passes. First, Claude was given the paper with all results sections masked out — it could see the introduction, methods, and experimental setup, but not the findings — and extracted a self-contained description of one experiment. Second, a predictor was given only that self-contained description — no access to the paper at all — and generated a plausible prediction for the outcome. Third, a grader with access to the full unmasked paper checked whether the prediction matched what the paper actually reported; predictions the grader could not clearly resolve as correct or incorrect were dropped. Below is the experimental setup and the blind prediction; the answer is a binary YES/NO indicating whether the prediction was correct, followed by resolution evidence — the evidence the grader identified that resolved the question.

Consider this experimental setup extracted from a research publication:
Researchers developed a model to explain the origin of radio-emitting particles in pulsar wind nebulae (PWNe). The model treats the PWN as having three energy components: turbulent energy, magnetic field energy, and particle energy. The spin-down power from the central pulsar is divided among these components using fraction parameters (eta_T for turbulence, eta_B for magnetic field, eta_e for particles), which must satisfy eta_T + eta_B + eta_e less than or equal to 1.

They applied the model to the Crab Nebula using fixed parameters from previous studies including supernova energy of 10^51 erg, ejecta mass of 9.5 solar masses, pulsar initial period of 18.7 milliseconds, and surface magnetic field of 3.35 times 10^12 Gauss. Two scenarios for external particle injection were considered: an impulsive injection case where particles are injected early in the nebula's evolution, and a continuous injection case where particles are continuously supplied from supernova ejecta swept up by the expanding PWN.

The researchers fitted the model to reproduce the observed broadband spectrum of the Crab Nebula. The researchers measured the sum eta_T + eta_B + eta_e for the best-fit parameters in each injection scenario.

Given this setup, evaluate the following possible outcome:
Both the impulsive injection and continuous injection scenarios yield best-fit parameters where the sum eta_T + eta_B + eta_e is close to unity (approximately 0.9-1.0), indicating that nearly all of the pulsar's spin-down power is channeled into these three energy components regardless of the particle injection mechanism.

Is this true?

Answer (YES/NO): NO